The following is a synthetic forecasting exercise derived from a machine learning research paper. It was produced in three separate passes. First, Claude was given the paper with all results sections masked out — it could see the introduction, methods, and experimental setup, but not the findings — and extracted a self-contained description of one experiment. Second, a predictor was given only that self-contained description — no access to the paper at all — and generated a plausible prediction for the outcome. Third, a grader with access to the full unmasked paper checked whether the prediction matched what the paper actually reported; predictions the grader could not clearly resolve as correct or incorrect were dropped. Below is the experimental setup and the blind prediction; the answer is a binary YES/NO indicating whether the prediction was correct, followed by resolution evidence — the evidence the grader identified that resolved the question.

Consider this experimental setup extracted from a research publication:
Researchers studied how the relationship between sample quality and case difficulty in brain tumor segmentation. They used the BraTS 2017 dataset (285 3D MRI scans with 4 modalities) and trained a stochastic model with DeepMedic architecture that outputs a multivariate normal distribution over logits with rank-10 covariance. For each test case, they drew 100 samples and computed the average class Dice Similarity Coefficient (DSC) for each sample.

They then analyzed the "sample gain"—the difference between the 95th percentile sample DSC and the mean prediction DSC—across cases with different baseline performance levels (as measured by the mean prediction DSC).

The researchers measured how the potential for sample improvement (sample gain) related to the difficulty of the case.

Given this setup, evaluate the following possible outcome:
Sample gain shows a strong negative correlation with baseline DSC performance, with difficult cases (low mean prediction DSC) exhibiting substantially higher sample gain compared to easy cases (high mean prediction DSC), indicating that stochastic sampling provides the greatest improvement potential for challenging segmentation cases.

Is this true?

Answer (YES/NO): YES